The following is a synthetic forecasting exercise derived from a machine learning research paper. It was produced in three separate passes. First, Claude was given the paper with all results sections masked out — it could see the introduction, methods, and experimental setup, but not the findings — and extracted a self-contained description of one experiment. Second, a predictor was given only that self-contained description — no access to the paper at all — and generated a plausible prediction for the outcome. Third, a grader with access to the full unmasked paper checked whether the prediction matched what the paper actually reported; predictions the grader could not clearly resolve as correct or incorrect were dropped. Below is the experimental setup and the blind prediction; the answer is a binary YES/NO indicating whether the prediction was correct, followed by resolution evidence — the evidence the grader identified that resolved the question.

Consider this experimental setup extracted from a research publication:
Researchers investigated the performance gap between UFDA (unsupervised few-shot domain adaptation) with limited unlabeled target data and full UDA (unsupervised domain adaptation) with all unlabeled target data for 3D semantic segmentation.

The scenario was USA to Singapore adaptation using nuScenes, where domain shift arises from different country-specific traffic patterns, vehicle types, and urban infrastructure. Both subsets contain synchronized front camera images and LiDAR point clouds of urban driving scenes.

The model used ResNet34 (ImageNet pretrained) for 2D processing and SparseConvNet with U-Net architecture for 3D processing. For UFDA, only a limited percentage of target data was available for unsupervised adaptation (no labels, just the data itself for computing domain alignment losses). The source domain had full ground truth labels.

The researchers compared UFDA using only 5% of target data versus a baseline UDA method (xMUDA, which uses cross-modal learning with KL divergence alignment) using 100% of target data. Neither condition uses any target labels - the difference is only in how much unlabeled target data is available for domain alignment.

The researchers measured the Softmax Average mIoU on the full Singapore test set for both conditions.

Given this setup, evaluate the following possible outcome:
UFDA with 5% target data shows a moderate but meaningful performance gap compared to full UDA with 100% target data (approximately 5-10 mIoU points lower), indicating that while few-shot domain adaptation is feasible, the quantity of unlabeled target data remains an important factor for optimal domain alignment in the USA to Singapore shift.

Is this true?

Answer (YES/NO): NO